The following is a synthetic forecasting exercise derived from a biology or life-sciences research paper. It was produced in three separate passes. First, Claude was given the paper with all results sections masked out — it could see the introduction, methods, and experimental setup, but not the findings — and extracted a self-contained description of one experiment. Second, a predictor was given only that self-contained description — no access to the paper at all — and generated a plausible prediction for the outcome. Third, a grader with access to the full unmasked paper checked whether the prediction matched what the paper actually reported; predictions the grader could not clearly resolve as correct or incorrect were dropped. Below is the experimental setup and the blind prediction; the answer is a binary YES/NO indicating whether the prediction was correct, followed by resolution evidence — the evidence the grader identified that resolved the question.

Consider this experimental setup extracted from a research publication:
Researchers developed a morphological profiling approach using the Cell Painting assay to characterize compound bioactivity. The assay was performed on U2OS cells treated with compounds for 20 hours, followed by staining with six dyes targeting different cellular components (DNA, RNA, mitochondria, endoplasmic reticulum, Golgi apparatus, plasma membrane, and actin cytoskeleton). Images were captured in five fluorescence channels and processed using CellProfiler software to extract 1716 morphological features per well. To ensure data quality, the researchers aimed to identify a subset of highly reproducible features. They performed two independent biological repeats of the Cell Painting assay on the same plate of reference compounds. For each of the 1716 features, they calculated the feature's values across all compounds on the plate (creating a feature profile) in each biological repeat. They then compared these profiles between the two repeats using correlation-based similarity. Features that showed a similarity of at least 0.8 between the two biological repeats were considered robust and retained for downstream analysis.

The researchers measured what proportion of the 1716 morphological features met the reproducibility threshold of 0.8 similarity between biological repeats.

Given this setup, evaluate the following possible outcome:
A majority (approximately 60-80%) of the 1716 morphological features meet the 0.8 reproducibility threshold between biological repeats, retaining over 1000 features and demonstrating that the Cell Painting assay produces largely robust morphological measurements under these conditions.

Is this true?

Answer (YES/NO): NO